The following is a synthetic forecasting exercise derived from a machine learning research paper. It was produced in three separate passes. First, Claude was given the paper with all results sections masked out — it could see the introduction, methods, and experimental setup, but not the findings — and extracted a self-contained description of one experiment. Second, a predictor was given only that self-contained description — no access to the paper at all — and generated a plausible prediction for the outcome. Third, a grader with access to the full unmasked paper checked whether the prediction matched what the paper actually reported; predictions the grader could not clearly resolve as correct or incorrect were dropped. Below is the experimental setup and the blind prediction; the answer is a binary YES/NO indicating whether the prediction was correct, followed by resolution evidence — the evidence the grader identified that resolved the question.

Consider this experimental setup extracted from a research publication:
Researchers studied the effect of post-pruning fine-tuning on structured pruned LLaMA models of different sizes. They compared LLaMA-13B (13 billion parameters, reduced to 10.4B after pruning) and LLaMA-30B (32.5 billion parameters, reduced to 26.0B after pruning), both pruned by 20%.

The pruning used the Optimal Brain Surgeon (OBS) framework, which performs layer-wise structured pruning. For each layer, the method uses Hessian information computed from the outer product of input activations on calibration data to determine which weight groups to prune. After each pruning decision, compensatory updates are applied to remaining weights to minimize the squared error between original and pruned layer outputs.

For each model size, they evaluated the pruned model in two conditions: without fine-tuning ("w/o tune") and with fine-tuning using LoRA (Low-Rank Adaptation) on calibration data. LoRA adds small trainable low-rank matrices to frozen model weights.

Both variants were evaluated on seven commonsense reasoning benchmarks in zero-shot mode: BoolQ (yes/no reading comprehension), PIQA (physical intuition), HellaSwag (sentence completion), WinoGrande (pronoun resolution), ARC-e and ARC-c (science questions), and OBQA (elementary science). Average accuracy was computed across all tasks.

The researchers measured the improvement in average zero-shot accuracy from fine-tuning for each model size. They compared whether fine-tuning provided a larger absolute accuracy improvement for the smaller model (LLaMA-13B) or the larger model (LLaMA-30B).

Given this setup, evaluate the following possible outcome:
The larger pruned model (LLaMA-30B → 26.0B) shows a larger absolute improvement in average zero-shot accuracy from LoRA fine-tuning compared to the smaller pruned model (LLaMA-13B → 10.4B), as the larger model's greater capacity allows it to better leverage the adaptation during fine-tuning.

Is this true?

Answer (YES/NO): NO